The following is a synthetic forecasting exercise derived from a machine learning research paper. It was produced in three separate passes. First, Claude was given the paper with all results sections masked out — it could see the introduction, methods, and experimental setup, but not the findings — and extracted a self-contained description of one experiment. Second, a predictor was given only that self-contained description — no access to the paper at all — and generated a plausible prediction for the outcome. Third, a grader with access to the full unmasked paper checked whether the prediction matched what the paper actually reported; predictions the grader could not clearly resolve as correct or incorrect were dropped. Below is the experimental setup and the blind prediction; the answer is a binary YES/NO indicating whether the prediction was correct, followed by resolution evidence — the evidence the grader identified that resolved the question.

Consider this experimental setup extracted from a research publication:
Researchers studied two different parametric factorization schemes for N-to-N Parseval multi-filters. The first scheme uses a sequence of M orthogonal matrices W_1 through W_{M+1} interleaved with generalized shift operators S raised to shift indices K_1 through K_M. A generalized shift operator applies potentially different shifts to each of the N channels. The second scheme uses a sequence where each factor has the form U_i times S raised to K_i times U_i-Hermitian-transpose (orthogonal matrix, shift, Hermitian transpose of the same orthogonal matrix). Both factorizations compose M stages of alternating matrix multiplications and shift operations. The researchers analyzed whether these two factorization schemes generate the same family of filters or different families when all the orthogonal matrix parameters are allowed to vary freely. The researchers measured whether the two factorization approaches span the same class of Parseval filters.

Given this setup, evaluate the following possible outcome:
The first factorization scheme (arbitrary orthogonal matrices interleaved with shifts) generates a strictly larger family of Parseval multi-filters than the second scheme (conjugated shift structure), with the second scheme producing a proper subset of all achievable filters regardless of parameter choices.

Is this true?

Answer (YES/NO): NO